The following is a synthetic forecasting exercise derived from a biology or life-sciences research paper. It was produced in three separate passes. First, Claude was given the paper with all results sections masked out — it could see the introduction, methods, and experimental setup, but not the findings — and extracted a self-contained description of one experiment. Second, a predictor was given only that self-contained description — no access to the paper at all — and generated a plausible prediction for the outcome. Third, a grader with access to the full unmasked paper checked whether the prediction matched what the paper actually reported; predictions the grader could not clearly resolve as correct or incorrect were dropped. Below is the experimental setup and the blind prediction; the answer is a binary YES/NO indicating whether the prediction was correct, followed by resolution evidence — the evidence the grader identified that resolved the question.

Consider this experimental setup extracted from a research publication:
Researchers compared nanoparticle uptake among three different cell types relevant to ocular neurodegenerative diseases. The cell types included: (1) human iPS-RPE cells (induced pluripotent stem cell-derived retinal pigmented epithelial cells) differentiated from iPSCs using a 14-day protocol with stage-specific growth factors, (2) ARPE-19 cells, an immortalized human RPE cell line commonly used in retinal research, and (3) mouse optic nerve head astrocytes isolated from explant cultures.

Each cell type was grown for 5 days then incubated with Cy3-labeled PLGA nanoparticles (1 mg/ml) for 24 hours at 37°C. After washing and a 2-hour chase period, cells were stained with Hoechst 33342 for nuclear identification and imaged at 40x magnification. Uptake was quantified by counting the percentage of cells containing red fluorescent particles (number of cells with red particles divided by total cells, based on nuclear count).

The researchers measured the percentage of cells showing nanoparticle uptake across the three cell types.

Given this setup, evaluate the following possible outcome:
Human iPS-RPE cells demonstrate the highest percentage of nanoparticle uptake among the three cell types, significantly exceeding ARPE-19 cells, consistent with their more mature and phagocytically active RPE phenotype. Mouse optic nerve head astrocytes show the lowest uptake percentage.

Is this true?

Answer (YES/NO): NO